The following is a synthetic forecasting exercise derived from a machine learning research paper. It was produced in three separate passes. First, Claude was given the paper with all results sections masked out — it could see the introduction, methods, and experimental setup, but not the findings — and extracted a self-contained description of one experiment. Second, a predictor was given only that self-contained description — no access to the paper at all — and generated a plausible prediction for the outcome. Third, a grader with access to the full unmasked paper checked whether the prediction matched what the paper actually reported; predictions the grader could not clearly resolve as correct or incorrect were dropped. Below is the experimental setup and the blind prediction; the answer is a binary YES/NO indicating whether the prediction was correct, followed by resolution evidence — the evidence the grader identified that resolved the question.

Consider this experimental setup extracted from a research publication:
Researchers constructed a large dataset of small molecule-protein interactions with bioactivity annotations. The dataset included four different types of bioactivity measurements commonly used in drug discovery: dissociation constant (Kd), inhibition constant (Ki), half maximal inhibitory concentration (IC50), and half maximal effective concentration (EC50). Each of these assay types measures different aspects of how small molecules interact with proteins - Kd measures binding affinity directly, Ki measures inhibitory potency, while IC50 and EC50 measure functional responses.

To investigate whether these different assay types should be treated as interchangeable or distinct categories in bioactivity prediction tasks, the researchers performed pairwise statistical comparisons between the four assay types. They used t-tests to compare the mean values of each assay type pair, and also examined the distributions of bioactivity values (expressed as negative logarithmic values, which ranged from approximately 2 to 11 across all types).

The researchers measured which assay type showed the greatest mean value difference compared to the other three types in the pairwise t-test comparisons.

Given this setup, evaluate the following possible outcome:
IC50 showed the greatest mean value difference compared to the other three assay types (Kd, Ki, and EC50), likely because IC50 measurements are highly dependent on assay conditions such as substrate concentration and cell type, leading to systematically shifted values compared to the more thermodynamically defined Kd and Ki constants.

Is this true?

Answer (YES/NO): YES